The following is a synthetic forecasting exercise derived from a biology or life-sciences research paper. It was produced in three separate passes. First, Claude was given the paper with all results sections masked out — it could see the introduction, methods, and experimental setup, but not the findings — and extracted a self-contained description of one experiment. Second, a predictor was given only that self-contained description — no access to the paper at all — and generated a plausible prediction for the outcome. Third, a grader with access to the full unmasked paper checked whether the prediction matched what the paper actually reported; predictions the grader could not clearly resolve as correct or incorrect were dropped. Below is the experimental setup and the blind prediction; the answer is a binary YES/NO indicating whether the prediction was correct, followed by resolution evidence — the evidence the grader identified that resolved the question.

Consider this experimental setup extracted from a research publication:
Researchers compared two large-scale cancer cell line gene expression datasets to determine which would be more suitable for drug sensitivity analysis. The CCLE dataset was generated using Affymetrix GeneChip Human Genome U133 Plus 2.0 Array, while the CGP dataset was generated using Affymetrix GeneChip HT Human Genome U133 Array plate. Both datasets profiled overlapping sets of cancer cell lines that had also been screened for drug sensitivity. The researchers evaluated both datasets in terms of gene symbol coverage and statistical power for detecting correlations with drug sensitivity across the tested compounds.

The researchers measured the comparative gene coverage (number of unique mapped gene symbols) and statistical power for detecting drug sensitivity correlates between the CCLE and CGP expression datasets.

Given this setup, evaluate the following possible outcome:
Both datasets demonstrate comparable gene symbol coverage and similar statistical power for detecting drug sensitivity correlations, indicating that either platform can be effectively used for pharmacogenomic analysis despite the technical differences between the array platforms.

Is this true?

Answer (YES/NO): NO